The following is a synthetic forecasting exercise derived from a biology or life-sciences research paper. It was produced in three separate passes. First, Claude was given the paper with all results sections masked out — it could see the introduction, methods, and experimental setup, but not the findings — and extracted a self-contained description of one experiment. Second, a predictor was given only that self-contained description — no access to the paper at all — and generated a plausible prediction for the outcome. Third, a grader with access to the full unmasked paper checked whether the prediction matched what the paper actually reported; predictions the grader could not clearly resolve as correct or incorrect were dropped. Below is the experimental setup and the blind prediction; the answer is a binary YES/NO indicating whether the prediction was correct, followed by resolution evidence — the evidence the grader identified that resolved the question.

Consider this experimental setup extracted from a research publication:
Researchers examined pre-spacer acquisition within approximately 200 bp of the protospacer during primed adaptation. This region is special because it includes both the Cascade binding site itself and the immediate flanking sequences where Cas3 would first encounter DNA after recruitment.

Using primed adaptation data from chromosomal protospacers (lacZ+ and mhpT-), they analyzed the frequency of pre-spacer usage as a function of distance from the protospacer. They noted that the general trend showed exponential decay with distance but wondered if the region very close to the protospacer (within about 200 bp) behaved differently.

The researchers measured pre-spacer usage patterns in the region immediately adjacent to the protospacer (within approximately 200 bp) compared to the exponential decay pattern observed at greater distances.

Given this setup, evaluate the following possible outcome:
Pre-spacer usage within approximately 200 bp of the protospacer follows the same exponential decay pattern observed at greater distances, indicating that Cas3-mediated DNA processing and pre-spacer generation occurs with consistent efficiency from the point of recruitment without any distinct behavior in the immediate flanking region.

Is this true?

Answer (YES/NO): NO